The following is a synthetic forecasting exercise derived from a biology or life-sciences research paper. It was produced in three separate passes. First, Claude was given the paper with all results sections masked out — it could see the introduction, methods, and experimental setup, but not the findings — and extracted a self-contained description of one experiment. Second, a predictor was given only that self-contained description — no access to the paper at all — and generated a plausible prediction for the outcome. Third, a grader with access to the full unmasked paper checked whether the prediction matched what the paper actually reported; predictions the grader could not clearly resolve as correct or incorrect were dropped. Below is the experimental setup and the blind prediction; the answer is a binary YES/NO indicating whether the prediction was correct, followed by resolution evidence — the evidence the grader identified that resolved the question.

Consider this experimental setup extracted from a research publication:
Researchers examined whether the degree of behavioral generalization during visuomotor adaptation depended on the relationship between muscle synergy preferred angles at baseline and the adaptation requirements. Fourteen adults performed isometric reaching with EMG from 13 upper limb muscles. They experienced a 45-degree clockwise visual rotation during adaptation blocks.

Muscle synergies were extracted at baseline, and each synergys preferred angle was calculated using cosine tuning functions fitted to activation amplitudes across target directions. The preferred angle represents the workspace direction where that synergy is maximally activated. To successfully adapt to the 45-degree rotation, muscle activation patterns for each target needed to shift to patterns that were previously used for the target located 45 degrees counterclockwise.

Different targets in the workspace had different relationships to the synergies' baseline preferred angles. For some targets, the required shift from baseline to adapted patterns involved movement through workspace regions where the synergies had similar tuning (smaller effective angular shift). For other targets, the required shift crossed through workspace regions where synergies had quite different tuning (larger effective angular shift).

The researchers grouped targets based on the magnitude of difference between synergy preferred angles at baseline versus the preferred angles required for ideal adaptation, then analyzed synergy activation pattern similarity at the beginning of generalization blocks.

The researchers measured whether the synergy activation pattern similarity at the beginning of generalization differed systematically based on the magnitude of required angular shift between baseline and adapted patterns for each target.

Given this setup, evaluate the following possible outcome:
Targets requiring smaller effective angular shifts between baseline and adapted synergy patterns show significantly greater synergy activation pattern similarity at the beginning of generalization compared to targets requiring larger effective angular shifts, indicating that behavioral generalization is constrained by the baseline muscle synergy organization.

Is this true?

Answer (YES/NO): NO